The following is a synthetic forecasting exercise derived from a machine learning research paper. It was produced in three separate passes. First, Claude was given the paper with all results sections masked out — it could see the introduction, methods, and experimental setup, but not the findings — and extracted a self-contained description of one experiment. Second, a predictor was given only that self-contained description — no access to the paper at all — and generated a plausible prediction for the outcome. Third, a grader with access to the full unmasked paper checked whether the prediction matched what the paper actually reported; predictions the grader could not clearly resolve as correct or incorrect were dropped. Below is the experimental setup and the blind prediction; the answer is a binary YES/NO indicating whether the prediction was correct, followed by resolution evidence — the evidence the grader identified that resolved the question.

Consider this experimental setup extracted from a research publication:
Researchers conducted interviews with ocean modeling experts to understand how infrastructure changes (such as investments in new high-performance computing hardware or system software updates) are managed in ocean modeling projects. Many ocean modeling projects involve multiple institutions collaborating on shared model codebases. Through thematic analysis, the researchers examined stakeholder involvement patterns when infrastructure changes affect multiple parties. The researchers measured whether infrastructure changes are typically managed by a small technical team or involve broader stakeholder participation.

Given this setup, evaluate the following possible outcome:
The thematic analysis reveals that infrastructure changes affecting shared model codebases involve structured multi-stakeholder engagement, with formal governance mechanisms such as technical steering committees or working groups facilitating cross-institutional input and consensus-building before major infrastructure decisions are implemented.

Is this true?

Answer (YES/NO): YES